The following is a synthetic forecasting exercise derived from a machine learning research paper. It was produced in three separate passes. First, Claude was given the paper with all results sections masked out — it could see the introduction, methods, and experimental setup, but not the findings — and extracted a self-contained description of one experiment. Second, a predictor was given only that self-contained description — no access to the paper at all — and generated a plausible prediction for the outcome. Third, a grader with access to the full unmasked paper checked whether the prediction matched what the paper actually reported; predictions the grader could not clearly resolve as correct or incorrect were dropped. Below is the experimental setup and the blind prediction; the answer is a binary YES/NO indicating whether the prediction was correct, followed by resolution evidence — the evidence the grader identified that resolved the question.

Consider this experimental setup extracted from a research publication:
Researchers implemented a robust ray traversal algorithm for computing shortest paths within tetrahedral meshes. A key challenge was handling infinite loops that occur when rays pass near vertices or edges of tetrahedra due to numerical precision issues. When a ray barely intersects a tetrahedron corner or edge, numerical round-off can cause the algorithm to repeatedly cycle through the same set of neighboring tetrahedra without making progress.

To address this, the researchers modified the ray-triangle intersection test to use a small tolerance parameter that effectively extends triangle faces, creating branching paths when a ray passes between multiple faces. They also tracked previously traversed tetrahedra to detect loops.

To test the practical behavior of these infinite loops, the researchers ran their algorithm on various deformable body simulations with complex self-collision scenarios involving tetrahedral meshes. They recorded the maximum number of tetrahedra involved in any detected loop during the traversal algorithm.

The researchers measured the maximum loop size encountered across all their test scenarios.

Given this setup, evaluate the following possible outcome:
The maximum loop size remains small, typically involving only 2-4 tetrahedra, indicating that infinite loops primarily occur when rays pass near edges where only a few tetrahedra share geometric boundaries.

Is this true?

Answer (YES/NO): NO